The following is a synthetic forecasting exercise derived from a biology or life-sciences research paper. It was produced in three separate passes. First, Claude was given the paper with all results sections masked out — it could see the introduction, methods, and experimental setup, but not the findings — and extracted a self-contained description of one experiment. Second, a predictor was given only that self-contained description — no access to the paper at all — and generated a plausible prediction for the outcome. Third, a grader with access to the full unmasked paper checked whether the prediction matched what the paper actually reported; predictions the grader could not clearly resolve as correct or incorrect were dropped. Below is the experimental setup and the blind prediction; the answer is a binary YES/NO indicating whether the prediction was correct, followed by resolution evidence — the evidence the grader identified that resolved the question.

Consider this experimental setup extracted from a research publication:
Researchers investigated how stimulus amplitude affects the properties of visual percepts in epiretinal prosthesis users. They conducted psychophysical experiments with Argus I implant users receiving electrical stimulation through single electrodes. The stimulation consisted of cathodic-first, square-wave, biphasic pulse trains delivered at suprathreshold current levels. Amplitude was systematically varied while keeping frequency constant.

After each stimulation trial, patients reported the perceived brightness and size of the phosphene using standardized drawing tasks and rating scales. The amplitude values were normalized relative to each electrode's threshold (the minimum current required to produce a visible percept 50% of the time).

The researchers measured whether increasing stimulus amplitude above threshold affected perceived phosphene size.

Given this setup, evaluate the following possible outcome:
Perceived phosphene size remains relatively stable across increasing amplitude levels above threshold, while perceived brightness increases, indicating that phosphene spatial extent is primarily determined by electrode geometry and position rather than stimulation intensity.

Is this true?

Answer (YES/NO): NO